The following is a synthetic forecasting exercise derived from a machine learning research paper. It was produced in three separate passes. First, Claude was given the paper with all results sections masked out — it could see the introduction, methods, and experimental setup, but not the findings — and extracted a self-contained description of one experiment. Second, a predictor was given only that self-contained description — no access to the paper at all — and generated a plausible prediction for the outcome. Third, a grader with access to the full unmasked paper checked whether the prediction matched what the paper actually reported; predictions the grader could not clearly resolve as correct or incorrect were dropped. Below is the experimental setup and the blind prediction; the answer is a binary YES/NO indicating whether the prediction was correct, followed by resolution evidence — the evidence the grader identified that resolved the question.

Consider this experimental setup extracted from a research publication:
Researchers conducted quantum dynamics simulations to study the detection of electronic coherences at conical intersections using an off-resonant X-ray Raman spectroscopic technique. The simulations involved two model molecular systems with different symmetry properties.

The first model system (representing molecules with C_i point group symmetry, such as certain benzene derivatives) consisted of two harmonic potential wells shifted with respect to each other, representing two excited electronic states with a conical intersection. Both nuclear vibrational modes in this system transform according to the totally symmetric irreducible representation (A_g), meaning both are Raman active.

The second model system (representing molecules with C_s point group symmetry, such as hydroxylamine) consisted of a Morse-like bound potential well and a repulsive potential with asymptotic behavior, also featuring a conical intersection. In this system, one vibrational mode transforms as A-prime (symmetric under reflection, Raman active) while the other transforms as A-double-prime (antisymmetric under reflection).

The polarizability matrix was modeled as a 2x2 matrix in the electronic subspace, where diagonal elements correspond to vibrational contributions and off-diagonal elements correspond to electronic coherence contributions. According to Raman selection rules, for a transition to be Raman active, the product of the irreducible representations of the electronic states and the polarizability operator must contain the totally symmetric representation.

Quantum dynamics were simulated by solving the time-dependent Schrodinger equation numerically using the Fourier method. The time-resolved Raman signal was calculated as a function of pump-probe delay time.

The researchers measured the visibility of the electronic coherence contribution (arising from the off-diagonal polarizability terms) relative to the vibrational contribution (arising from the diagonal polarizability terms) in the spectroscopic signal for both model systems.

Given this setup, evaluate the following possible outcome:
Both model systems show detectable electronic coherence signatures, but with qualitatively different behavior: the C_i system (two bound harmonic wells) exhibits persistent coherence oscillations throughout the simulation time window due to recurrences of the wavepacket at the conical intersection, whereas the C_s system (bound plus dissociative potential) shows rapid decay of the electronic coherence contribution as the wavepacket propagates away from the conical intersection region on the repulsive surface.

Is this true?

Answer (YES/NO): NO